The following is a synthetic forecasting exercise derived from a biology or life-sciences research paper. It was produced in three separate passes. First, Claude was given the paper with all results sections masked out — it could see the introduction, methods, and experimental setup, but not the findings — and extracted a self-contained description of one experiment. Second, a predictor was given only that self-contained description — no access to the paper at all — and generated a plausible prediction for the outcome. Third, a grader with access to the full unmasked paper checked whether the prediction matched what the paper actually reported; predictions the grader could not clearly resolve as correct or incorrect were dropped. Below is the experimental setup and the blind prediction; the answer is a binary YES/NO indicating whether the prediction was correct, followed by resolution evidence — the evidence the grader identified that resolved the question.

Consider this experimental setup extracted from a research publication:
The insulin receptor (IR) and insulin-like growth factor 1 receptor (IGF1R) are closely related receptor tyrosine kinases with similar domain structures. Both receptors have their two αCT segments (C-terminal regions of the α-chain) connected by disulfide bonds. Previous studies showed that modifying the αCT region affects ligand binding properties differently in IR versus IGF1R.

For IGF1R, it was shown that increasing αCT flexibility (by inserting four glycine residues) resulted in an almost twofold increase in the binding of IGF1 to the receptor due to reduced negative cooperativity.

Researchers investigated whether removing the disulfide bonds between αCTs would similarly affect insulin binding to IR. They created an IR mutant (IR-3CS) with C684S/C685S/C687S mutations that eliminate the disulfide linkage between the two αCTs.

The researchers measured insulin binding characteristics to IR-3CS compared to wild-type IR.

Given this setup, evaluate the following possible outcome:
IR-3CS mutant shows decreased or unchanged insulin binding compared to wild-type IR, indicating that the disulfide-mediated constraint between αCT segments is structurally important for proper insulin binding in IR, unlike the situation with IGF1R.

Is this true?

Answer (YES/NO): YES